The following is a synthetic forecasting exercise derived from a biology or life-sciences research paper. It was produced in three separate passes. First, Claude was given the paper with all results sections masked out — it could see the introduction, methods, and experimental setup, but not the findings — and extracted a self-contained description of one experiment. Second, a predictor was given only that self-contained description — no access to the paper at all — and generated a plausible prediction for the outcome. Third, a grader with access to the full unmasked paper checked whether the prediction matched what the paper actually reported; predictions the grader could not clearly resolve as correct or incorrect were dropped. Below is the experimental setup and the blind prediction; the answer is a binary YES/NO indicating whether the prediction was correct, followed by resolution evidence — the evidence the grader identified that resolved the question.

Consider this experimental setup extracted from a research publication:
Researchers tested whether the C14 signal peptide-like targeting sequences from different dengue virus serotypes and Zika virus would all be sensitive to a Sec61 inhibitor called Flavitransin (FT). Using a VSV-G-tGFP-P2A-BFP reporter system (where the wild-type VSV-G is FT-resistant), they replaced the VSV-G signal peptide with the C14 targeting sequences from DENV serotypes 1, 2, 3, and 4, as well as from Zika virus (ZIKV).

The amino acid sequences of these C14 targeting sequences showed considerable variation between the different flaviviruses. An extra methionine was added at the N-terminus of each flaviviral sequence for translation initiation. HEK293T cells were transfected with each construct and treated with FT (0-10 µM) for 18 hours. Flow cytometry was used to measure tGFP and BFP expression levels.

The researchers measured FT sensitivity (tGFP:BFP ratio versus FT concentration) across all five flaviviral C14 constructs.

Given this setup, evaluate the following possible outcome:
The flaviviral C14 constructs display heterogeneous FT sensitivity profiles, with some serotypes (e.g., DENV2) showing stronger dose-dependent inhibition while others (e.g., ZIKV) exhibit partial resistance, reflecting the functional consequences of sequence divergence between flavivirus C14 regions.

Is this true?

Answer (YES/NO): NO